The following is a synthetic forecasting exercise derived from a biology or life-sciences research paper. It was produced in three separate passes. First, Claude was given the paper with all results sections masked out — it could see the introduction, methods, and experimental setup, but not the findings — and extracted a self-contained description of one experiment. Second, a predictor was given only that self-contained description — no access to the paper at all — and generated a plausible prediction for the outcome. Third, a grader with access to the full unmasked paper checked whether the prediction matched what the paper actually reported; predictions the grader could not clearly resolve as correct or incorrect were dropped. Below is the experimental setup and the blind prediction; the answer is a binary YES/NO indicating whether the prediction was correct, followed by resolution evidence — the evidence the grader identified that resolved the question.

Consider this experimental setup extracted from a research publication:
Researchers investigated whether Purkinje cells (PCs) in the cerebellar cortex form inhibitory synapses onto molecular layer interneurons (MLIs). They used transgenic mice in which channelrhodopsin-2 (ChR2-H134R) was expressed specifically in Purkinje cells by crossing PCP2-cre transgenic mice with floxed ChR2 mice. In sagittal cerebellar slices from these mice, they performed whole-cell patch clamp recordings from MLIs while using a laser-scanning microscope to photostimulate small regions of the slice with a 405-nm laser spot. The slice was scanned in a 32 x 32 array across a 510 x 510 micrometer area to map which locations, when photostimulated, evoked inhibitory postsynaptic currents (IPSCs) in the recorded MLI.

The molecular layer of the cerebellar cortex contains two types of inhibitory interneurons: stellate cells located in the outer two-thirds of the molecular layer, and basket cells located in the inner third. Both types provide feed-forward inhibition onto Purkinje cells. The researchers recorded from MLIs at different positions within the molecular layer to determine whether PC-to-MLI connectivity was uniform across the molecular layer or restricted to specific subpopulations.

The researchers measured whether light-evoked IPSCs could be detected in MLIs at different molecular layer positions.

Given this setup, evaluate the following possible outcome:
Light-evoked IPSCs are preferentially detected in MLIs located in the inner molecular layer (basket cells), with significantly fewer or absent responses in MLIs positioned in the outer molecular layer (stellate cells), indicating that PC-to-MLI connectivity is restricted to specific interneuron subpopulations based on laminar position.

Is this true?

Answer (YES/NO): YES